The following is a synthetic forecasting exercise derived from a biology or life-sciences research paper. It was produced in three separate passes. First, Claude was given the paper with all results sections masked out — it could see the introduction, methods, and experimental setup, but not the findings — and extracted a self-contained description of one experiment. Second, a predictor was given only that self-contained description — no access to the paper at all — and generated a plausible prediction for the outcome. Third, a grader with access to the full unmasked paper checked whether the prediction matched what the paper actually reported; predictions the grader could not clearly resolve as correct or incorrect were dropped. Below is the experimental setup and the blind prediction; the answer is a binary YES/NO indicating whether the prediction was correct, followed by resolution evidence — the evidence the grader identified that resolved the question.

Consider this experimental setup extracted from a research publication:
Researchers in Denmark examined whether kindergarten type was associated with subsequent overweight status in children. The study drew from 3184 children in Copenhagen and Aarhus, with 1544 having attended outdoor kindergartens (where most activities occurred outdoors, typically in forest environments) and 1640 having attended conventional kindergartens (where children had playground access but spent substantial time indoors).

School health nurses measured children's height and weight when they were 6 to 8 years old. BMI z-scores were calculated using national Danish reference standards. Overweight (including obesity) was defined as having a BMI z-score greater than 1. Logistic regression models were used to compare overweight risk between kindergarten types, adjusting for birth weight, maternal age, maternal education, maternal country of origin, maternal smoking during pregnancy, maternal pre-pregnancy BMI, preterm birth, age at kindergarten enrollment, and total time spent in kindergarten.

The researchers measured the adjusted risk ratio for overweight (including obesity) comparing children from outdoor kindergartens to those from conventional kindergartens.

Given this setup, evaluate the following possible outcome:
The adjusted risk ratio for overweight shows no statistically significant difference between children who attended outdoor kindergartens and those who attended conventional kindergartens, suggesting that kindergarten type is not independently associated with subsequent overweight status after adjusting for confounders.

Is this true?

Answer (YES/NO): YES